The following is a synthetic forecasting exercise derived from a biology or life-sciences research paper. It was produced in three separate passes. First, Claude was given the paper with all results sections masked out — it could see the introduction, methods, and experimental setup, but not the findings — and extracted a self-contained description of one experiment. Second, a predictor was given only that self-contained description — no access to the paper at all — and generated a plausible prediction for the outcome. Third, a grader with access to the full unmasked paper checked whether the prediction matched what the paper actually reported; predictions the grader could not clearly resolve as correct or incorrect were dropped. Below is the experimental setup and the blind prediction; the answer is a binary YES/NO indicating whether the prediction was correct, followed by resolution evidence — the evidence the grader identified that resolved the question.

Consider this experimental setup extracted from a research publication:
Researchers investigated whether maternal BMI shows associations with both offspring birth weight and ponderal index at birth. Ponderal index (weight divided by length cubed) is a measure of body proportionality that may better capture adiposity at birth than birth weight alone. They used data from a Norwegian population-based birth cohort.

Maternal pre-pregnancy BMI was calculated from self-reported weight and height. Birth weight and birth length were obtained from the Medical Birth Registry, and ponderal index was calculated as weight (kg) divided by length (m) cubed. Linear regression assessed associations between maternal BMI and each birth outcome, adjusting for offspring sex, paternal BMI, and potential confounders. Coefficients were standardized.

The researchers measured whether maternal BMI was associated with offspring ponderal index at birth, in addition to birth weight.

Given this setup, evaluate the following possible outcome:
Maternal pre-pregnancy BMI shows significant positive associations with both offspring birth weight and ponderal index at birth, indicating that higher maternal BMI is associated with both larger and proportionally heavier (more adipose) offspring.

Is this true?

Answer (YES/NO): YES